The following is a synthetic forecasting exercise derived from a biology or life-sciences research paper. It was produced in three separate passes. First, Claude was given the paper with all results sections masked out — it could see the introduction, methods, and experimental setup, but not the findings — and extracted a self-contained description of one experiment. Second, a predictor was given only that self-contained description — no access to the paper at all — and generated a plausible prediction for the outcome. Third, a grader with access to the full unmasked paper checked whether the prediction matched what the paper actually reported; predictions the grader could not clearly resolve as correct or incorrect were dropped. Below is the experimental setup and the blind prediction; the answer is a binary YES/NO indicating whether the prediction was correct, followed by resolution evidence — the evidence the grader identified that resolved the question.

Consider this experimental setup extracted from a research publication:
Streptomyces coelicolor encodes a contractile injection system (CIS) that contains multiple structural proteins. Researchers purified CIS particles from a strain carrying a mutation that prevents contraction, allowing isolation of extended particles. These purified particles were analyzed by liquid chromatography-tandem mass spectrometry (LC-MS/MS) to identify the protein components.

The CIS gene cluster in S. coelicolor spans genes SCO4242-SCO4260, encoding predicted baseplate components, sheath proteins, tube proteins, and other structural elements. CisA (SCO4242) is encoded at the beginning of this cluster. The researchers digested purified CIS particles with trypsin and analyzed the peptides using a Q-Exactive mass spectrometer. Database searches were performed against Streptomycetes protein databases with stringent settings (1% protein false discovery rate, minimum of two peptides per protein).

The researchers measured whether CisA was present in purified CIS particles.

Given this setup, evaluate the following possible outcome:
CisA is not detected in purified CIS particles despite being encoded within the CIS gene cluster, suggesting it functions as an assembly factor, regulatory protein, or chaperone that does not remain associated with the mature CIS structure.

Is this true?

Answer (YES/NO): YES